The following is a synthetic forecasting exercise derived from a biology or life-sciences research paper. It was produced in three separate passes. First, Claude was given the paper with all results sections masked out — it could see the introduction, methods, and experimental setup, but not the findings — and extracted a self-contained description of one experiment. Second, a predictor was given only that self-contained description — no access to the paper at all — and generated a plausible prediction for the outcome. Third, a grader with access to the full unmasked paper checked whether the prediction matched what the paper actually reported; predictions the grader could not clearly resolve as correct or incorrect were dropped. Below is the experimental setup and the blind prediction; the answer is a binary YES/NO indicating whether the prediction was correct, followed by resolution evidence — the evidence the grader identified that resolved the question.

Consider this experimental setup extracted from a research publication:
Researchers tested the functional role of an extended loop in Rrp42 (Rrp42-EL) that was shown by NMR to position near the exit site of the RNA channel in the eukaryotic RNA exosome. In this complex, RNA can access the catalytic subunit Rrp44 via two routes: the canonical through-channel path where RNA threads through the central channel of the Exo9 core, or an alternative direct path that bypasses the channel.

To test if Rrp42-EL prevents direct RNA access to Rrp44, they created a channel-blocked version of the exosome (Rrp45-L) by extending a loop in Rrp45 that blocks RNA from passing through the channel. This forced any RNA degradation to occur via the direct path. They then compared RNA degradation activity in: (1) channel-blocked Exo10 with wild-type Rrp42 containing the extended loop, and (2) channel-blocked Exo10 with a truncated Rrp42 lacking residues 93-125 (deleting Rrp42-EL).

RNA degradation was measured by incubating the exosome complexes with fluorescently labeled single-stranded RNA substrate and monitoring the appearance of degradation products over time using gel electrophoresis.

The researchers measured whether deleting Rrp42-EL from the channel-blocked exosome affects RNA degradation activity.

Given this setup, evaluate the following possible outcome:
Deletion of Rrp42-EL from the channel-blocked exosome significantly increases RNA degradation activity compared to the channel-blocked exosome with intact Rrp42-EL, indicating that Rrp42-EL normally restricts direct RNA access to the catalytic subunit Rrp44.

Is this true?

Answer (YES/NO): YES